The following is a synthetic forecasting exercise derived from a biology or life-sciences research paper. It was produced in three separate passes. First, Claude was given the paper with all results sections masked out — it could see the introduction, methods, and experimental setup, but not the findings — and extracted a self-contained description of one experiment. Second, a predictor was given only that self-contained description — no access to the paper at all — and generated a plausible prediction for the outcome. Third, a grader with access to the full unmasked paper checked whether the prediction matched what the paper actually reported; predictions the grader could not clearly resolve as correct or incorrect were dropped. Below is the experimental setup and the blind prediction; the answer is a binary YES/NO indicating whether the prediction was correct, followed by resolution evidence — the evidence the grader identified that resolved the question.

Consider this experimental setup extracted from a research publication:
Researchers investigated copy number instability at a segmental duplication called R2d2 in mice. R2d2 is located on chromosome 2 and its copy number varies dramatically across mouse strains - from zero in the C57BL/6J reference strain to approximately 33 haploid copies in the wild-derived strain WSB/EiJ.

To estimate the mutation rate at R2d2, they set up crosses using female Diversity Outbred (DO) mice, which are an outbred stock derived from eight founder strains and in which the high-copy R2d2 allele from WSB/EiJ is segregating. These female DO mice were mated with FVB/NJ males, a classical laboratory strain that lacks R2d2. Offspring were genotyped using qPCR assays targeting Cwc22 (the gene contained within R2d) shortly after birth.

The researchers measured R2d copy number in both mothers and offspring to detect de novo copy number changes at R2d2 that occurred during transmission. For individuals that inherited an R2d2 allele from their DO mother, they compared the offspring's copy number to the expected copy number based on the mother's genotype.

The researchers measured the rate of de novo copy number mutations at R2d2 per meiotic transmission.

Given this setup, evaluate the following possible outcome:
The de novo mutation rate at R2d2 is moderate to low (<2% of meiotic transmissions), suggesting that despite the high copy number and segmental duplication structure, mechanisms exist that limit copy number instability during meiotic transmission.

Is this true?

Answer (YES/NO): NO